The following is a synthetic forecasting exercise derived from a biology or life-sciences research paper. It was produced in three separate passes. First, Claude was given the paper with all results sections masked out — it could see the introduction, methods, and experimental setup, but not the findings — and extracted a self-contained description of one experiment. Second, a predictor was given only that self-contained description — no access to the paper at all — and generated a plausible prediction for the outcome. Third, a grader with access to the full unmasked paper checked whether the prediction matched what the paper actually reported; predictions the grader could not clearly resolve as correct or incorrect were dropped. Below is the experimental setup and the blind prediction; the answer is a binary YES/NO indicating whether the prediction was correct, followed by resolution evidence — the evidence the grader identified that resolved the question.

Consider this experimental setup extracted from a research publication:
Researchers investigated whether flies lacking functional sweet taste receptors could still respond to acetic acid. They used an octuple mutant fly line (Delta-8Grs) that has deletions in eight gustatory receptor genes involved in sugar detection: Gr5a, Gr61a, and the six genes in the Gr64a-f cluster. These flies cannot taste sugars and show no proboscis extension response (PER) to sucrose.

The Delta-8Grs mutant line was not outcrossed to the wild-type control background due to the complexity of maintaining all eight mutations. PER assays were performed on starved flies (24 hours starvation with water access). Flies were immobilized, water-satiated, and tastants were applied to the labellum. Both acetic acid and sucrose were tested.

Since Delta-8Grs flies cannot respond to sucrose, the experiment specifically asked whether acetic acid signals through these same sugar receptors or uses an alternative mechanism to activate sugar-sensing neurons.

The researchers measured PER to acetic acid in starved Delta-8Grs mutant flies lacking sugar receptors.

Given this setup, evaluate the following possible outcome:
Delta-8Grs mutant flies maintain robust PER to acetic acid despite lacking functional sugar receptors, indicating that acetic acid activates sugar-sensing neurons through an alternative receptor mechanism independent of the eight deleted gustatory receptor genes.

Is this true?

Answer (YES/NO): YES